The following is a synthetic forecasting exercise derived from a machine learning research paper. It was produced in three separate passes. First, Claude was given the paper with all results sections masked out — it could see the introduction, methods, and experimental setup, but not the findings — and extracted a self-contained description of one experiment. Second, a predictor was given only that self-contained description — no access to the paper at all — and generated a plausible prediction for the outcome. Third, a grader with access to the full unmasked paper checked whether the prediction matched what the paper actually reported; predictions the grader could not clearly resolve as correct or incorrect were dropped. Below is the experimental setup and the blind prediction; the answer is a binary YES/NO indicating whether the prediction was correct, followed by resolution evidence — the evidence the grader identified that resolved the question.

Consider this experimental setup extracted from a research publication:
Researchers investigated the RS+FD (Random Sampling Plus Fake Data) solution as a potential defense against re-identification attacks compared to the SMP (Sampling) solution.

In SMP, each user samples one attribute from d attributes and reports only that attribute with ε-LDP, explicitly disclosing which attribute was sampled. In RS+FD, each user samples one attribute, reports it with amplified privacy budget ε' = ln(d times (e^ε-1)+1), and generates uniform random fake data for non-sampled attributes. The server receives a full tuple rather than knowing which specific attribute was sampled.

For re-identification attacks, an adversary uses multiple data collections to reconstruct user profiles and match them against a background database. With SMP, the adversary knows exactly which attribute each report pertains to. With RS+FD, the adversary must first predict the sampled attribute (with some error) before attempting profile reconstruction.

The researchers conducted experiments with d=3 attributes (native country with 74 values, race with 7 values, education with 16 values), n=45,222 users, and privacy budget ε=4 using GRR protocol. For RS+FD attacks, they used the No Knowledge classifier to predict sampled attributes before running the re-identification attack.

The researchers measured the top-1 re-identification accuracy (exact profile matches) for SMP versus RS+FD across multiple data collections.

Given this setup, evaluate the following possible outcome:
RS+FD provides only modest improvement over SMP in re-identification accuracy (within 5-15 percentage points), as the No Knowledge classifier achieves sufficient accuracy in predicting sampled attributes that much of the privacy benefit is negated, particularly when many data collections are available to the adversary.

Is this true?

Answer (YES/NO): NO